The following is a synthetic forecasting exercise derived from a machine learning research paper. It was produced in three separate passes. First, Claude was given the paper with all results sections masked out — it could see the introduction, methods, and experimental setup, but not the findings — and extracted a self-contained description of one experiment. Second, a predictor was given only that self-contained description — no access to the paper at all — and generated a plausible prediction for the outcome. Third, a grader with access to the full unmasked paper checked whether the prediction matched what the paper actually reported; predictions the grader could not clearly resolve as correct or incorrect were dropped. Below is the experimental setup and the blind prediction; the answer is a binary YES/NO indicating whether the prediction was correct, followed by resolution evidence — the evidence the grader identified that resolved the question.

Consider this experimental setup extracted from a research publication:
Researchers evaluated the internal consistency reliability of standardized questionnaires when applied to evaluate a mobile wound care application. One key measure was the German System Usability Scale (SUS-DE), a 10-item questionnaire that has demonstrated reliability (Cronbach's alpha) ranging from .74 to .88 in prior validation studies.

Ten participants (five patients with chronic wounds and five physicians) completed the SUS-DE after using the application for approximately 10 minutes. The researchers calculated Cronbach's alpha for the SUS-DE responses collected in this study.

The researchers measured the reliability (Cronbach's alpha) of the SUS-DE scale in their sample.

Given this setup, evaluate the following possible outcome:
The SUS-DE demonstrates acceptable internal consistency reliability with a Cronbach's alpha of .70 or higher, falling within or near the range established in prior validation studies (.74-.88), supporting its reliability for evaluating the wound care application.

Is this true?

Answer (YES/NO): NO